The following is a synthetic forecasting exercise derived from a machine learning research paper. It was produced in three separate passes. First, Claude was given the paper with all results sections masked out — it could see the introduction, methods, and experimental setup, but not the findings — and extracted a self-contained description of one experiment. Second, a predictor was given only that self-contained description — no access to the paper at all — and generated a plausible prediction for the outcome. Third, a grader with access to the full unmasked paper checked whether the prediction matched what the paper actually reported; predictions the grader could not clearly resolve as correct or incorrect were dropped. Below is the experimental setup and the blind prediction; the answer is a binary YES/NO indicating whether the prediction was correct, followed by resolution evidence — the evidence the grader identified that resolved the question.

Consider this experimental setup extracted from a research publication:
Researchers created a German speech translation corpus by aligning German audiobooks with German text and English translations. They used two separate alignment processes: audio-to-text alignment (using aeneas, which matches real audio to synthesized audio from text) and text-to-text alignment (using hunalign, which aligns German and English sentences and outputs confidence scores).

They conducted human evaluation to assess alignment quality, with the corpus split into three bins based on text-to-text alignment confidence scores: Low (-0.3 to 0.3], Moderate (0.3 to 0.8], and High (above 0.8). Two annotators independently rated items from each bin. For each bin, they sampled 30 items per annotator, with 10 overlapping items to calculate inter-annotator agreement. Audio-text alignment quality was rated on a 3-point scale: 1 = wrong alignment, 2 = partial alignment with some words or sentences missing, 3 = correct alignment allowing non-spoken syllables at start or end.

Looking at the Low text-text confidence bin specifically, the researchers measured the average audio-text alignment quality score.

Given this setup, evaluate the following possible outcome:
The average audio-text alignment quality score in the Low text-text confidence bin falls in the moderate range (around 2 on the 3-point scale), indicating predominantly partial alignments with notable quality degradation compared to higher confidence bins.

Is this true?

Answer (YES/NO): NO